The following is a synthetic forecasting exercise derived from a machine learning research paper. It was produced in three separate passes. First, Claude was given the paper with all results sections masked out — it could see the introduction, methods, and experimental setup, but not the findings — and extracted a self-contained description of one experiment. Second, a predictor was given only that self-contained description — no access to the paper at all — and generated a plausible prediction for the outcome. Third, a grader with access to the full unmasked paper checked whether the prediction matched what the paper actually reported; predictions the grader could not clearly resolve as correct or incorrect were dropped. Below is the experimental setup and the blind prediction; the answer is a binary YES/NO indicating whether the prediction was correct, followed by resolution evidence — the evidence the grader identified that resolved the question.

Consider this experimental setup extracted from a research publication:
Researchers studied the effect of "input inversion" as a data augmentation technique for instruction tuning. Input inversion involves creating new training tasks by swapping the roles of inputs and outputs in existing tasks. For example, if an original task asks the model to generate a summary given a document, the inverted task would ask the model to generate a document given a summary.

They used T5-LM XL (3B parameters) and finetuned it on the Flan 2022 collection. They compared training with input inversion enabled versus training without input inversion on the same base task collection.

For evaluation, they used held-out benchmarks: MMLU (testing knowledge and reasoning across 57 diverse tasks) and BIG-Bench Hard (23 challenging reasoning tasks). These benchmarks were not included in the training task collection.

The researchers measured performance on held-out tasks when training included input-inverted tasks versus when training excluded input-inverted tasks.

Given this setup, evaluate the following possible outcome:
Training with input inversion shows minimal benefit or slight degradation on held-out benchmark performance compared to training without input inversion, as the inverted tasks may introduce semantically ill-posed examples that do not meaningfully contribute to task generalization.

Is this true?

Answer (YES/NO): NO